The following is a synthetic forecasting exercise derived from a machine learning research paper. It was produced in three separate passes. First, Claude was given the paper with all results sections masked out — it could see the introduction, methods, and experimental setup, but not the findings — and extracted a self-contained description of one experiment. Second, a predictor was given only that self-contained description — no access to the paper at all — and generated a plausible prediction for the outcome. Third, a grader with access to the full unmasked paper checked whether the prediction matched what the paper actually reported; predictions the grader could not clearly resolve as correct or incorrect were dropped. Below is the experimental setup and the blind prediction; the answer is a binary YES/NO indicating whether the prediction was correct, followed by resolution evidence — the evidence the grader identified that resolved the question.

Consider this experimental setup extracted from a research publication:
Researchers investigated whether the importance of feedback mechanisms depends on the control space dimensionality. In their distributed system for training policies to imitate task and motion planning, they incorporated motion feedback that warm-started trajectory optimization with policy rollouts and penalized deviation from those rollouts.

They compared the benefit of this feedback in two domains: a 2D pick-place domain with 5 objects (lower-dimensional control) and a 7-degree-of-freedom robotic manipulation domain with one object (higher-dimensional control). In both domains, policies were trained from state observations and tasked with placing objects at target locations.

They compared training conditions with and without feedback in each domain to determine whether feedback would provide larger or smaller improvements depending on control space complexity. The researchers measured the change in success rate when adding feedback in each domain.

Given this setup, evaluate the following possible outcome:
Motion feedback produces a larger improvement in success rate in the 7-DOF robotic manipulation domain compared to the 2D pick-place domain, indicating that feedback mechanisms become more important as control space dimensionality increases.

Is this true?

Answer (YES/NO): YES